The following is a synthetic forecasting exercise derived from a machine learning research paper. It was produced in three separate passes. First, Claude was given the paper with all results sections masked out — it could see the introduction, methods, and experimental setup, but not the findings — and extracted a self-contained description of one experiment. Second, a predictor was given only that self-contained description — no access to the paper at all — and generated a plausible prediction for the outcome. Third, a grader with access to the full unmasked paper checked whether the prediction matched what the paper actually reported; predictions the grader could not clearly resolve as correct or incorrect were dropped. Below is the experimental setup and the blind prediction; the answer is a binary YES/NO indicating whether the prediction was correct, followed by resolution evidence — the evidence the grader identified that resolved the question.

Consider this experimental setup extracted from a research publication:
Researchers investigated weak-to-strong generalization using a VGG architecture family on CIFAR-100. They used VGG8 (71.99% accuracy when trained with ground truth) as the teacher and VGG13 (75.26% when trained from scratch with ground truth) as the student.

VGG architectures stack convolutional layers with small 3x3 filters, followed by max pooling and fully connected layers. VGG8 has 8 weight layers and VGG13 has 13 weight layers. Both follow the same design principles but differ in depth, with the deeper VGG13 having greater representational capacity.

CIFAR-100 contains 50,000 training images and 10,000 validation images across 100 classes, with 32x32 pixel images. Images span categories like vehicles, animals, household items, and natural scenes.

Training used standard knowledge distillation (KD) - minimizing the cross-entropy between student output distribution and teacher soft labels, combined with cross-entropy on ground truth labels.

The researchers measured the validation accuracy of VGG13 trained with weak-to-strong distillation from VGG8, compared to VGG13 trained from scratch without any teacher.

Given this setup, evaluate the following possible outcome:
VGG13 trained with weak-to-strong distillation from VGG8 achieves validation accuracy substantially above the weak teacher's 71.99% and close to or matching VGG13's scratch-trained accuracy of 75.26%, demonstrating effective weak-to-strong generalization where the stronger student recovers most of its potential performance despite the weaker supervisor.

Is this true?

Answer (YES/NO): NO